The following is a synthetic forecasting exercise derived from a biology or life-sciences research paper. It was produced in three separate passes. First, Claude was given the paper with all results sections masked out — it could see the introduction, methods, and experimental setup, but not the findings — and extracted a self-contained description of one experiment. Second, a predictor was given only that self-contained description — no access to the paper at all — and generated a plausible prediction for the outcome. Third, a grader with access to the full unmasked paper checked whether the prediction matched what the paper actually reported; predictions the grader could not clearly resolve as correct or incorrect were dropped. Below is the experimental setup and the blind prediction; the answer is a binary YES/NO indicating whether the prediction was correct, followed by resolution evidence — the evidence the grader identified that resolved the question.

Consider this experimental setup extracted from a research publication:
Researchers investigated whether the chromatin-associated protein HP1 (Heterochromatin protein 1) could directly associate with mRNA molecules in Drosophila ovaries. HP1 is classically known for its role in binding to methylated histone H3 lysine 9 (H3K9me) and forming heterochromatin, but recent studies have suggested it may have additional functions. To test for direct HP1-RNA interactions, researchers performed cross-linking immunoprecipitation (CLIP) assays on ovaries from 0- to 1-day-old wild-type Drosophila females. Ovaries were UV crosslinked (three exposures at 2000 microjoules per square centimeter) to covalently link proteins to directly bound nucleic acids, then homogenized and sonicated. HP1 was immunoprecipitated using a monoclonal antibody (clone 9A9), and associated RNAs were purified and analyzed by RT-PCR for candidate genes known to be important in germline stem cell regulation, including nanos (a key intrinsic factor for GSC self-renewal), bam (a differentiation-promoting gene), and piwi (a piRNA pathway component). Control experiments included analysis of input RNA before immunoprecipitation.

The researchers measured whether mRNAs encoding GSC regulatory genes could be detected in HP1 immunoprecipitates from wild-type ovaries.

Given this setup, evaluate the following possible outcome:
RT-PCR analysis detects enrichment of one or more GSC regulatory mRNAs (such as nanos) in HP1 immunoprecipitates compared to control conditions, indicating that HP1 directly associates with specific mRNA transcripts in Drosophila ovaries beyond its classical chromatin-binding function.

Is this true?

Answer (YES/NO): YES